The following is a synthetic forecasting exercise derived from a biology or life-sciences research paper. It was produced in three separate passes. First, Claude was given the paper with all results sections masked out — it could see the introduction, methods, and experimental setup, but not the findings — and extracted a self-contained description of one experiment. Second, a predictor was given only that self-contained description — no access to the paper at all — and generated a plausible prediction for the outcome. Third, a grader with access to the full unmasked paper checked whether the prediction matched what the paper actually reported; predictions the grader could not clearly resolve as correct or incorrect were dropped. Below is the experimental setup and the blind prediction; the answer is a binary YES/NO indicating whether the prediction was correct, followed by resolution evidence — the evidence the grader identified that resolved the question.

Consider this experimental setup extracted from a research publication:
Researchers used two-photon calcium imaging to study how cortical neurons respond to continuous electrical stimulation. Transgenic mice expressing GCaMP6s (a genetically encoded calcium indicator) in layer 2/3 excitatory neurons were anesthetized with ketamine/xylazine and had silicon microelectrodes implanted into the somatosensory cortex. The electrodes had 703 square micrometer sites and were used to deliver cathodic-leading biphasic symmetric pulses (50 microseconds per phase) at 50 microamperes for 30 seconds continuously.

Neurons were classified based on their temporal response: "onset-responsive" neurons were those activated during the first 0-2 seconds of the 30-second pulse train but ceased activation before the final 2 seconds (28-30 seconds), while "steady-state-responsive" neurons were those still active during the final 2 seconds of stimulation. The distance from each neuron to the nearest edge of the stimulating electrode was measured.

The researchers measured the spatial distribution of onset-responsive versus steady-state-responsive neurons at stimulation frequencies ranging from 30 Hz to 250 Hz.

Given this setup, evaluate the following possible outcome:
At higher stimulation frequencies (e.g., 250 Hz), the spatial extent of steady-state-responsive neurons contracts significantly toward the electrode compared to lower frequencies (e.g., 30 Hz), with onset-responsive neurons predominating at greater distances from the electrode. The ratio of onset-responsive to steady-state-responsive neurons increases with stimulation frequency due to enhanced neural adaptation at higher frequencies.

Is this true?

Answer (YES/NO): YES